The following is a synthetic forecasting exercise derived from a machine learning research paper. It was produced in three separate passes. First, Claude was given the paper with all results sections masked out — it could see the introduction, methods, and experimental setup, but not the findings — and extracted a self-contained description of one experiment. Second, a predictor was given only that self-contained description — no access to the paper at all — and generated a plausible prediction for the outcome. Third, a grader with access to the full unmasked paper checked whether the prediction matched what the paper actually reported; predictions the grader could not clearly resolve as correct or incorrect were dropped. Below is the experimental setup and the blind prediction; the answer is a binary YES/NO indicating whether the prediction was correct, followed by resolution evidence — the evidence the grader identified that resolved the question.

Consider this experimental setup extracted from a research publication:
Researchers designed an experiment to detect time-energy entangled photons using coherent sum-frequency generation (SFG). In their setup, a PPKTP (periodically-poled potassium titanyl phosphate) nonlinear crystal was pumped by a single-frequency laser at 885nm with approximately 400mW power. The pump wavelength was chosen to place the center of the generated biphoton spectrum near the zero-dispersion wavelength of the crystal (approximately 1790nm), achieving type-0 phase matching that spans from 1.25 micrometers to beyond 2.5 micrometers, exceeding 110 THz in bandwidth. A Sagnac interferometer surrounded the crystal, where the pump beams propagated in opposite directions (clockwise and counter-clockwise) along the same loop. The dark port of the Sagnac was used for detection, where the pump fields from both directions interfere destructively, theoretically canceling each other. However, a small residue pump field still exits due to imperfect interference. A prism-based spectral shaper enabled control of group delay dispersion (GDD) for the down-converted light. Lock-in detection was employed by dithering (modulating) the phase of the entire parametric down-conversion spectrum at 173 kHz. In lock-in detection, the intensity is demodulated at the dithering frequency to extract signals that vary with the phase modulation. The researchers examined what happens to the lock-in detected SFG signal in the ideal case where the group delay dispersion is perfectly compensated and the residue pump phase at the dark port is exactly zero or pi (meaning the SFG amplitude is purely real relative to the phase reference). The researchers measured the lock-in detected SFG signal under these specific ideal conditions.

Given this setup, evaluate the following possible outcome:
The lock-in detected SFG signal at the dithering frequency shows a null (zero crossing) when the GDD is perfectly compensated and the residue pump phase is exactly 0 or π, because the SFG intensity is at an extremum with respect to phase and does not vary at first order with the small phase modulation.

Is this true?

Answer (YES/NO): YES